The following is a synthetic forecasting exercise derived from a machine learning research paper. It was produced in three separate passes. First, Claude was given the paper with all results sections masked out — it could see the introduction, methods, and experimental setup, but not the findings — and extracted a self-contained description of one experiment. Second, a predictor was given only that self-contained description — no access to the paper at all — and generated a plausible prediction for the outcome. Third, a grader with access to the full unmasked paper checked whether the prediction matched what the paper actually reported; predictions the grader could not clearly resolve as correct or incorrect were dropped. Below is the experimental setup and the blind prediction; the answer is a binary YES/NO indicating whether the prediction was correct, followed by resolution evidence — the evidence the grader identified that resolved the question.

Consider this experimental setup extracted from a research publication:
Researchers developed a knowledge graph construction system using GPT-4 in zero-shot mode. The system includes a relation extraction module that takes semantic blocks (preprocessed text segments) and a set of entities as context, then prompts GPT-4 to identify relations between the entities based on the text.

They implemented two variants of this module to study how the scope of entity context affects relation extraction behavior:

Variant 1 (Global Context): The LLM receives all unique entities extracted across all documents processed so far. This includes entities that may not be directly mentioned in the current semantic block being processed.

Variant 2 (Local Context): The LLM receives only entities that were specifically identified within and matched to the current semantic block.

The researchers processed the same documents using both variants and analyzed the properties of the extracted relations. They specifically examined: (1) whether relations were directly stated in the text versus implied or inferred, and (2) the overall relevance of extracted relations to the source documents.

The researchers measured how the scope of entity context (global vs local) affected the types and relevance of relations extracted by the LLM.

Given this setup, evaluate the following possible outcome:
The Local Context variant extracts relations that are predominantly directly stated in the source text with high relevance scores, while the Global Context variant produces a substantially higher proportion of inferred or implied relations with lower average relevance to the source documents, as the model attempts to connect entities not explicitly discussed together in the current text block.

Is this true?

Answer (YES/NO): YES